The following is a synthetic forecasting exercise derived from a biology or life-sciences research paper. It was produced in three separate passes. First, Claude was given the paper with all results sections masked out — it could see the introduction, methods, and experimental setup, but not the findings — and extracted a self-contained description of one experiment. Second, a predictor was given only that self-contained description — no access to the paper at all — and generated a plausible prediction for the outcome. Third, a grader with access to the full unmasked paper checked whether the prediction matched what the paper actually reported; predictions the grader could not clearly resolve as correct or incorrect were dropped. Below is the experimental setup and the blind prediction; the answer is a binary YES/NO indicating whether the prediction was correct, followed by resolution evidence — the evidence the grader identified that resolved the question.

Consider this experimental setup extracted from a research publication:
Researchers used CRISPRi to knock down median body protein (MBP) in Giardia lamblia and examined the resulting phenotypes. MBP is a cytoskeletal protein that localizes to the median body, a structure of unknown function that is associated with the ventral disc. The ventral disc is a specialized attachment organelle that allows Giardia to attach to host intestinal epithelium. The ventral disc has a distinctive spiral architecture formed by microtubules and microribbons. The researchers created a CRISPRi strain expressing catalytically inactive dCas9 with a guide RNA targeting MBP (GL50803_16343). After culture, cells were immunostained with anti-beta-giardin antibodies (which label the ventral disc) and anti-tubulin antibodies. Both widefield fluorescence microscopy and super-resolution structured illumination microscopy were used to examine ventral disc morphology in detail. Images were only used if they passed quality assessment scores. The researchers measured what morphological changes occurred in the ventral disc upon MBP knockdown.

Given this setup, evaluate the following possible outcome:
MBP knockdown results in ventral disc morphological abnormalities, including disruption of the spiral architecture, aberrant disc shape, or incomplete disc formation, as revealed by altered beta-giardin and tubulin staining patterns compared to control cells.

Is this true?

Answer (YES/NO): YES